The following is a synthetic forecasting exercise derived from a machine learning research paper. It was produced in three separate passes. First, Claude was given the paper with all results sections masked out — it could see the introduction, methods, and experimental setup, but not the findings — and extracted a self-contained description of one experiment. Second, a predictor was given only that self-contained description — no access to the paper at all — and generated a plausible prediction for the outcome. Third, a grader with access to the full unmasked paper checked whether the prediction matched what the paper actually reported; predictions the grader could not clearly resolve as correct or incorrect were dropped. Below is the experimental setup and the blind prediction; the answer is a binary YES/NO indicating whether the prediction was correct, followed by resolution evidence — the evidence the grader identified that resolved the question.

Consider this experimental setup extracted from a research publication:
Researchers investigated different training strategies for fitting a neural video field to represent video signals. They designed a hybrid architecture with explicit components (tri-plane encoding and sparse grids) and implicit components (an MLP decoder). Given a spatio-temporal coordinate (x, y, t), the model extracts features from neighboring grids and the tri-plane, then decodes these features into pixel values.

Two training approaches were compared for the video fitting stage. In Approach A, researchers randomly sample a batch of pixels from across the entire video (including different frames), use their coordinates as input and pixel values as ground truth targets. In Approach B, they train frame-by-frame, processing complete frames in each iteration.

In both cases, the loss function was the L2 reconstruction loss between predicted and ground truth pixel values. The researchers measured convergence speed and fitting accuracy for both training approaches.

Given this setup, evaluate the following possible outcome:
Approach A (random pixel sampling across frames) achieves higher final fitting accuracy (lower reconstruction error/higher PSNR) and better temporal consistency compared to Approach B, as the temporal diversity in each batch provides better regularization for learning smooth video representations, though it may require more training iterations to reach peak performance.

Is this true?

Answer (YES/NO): NO